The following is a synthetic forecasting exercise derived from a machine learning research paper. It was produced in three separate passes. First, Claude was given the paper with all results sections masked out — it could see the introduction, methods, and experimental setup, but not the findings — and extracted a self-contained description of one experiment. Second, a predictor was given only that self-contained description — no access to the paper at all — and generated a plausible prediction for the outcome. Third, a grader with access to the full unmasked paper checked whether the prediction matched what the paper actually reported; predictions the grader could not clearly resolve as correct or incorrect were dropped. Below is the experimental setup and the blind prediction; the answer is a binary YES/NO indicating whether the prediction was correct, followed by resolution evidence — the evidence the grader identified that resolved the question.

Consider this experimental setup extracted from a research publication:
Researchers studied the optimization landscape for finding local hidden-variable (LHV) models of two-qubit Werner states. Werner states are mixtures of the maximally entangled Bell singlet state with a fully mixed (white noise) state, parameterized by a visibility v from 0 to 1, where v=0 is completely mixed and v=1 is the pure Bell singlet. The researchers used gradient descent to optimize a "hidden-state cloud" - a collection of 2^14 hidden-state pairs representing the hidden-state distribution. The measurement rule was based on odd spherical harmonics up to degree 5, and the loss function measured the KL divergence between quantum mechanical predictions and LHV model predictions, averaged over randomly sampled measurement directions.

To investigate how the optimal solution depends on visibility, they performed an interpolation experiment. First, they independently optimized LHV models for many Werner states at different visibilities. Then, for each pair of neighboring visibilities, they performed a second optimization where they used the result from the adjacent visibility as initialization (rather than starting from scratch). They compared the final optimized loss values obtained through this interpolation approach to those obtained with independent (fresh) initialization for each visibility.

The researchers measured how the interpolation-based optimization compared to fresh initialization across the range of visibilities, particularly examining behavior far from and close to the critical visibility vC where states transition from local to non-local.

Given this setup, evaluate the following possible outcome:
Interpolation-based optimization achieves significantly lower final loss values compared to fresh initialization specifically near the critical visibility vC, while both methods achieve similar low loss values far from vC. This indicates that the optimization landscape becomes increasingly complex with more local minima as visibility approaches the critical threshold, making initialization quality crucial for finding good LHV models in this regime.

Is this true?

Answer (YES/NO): NO